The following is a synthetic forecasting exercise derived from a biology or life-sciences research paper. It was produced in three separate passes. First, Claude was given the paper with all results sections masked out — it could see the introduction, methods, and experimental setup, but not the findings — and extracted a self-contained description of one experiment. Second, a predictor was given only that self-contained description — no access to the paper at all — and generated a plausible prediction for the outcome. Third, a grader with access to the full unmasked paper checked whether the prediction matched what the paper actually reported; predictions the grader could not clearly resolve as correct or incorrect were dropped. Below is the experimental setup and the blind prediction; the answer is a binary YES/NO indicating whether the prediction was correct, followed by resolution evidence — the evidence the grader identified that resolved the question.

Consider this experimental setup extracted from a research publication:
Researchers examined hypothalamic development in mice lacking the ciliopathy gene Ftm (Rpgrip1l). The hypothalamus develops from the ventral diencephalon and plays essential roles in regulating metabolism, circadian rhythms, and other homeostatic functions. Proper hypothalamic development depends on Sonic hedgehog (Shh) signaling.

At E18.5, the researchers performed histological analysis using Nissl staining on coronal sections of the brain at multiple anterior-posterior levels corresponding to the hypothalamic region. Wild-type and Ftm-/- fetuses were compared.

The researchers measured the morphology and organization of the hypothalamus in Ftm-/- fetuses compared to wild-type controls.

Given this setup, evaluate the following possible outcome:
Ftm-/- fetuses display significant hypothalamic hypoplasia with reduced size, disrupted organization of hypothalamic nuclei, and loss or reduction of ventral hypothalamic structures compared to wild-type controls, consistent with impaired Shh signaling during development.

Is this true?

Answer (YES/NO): YES